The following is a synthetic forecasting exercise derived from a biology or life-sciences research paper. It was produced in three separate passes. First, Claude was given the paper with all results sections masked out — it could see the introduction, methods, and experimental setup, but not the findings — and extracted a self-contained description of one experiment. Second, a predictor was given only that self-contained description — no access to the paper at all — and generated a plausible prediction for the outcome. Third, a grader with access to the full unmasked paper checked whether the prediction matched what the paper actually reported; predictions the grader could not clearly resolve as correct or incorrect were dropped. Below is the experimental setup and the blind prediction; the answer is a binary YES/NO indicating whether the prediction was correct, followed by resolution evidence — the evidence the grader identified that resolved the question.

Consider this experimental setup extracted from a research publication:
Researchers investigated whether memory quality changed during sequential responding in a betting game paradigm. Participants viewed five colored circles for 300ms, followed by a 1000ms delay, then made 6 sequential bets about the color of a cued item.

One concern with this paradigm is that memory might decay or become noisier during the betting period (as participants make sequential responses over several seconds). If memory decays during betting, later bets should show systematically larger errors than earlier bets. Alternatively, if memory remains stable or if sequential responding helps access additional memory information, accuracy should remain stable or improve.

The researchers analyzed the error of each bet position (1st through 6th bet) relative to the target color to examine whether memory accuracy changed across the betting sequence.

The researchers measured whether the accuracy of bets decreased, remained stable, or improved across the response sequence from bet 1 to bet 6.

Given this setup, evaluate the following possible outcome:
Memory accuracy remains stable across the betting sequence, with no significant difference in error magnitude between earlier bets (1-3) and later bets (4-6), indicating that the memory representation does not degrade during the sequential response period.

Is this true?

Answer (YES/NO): NO